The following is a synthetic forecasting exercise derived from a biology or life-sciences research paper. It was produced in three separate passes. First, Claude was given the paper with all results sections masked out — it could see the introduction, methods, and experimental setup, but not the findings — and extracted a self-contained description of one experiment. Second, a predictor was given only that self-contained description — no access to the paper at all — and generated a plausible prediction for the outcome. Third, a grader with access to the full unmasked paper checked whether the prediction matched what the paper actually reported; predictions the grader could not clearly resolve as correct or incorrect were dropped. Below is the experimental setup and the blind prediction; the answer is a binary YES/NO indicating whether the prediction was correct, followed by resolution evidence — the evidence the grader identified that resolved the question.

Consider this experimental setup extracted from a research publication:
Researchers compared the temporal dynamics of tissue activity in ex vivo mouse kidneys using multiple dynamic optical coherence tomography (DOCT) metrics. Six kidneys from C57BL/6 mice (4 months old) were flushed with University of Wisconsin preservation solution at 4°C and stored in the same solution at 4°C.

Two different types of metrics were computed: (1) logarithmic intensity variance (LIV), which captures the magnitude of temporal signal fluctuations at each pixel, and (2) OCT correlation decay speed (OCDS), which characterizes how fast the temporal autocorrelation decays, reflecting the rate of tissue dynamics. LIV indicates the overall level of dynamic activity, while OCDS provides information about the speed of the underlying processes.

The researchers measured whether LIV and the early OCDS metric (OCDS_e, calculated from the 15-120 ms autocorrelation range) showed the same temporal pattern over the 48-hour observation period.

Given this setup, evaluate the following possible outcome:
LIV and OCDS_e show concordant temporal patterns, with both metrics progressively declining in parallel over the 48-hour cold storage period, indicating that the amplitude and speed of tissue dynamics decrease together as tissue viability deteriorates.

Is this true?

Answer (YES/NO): NO